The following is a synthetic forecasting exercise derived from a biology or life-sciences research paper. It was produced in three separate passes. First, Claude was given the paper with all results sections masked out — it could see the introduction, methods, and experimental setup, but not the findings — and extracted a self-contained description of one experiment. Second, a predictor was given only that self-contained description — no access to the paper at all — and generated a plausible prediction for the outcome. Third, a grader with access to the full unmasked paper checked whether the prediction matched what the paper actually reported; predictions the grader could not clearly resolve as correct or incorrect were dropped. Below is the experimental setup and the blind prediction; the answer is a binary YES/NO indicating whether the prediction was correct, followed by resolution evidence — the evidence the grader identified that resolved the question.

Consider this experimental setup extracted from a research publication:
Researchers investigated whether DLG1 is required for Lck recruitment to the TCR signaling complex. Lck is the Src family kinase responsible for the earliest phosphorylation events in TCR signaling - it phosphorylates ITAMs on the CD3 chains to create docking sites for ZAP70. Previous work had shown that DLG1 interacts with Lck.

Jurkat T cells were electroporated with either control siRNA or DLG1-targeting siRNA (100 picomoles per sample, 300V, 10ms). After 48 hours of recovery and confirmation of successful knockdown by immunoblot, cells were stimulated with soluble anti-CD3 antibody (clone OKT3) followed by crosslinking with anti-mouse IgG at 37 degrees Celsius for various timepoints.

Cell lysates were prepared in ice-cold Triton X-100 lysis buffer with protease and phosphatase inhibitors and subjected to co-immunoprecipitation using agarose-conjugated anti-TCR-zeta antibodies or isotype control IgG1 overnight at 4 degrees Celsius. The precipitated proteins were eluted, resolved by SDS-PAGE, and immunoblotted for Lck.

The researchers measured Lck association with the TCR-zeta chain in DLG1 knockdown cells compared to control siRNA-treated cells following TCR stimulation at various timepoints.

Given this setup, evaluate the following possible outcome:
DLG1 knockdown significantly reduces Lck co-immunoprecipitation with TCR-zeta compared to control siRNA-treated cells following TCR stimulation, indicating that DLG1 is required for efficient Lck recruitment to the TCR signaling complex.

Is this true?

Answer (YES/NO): NO